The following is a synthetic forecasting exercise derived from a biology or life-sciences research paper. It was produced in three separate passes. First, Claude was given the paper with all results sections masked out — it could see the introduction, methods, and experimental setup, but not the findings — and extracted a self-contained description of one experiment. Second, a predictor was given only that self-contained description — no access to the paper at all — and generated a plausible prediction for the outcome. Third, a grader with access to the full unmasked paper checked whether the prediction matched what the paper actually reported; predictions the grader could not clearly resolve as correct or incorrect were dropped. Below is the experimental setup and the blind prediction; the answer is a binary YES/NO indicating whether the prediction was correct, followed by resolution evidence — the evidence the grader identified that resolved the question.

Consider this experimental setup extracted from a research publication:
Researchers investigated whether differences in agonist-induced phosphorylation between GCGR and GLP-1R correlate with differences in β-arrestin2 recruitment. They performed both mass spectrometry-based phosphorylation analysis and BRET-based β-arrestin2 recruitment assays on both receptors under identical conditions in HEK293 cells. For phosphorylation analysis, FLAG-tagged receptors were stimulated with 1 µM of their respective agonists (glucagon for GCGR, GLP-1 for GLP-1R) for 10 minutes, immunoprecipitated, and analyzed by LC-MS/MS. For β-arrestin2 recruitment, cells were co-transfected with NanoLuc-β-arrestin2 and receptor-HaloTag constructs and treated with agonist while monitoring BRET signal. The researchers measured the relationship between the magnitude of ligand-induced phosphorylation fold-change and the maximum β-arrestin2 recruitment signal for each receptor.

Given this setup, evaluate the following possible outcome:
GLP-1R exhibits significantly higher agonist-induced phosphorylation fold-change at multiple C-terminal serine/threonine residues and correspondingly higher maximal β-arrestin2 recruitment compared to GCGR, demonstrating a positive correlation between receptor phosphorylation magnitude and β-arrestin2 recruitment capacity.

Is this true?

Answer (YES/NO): NO